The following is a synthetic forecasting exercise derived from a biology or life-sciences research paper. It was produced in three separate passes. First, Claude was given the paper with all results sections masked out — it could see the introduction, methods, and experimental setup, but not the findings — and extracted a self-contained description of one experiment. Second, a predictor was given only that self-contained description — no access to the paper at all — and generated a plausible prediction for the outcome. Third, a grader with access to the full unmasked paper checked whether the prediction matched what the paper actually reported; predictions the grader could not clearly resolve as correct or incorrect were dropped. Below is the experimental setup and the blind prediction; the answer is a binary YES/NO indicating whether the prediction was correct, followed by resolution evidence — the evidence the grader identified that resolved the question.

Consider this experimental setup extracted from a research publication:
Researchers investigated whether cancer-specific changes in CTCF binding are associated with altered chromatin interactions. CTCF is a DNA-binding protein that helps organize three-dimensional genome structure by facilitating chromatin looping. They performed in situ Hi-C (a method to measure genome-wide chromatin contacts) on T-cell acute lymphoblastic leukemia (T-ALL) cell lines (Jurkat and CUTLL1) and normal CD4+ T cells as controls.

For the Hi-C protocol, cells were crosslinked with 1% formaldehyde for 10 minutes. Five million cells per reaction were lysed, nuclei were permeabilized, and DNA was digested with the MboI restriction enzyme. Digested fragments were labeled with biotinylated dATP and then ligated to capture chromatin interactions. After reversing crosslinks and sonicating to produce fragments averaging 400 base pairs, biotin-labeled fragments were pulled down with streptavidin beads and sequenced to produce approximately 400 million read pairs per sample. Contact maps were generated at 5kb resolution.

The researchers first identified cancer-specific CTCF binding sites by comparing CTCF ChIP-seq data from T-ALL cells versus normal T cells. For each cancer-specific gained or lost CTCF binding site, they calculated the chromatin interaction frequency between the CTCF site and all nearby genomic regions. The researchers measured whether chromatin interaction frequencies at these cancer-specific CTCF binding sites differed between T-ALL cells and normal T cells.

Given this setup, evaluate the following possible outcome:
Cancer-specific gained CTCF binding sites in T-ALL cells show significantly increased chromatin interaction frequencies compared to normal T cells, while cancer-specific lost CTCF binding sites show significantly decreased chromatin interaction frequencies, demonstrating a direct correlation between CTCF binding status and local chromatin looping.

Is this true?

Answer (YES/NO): YES